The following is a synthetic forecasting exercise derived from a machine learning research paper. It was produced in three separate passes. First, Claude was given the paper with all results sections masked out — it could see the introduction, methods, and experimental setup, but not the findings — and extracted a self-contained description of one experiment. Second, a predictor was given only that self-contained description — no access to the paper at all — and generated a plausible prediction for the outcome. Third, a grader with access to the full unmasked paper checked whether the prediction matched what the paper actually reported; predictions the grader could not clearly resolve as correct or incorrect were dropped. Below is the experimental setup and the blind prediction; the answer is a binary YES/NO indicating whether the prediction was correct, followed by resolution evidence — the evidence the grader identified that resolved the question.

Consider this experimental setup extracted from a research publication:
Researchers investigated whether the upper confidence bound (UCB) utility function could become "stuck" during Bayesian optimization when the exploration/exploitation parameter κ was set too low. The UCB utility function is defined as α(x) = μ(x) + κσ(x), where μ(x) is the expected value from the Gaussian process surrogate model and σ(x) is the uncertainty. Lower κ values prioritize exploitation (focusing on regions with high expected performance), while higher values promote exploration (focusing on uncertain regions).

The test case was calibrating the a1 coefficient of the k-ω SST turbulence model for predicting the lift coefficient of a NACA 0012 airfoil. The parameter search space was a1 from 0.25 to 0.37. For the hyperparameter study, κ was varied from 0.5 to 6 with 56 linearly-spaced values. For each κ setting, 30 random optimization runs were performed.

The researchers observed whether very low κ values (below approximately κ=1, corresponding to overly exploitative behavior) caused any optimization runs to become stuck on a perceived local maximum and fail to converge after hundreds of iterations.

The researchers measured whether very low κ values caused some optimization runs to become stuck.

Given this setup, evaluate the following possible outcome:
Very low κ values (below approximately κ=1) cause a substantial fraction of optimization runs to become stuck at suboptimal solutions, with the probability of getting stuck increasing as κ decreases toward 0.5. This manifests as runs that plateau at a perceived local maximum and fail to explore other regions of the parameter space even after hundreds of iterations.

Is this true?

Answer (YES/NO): NO